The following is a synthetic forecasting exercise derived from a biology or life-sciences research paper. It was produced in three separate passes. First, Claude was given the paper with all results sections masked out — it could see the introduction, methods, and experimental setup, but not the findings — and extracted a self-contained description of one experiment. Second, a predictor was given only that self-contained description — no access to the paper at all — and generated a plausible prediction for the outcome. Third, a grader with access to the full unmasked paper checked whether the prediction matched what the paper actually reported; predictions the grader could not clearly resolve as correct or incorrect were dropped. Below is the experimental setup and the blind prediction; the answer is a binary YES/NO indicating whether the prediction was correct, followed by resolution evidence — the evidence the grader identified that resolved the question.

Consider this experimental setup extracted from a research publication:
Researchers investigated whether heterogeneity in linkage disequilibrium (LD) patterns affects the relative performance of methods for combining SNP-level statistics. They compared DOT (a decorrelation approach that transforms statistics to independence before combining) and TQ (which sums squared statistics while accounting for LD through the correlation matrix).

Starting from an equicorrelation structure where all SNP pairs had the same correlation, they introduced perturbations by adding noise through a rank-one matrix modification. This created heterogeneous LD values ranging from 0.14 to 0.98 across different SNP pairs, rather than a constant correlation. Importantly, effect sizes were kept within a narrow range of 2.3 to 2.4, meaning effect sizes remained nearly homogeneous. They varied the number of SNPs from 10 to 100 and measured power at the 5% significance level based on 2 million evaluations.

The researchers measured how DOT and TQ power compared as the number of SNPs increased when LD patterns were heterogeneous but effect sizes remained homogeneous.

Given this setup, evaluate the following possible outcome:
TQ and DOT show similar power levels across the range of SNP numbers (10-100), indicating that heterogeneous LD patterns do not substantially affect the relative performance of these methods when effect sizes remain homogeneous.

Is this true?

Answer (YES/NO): NO